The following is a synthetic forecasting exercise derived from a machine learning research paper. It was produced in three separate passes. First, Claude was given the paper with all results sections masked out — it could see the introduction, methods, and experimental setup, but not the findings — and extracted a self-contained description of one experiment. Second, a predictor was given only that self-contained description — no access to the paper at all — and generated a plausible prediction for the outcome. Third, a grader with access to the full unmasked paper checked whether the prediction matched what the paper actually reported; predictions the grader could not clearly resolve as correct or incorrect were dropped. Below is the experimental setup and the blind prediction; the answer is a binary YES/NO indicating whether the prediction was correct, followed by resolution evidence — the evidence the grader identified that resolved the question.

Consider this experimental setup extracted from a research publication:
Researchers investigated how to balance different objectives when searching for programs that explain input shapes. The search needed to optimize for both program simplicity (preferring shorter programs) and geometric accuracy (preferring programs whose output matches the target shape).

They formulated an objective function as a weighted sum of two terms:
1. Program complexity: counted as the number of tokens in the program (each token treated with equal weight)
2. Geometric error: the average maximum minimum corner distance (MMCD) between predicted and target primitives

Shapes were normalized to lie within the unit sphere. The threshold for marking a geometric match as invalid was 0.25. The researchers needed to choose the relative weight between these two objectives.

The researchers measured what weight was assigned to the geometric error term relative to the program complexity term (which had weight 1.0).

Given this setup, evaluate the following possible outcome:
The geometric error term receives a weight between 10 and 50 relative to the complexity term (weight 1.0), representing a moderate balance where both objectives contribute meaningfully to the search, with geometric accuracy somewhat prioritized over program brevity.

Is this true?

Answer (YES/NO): YES